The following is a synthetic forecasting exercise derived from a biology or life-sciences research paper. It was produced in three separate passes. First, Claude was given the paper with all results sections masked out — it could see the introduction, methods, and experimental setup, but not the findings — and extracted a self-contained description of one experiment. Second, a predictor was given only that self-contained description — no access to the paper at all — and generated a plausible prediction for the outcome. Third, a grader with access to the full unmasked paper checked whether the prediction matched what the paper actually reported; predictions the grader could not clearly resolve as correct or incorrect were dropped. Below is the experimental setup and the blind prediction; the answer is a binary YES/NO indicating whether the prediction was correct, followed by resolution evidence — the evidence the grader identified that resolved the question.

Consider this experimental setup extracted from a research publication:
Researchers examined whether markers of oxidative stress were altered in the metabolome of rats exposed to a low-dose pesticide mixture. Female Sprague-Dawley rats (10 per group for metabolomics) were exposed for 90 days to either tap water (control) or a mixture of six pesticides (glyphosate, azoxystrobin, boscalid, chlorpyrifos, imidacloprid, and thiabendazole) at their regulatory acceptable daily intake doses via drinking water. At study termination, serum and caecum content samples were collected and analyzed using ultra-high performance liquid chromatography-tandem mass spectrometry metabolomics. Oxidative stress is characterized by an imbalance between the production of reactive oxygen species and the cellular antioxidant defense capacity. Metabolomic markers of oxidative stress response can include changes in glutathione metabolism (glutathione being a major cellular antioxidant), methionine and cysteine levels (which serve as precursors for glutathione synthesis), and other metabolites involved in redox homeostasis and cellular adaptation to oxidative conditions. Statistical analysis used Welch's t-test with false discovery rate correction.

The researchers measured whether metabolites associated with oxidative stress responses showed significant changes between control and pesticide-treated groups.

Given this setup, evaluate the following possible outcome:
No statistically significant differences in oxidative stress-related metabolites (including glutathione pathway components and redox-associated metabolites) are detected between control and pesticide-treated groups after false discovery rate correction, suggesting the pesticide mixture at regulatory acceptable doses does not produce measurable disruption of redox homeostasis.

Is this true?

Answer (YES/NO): NO